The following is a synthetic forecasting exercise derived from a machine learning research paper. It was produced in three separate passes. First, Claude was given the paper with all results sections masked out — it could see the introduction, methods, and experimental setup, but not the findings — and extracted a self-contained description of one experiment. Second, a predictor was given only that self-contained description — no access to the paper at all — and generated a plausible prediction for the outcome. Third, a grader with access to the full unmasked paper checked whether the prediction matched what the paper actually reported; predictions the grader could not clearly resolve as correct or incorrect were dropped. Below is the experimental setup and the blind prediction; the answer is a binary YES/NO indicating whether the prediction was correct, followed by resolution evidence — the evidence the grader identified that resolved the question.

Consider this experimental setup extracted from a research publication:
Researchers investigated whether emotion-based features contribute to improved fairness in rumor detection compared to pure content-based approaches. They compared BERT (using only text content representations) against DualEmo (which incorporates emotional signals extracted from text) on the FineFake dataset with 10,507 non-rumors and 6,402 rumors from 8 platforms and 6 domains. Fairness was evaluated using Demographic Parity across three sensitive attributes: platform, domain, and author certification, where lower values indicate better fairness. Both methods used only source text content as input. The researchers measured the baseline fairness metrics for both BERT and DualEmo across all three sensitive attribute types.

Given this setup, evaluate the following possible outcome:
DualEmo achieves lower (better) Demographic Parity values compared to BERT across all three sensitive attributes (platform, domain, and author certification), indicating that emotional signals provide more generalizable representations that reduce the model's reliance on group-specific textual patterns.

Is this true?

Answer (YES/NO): NO